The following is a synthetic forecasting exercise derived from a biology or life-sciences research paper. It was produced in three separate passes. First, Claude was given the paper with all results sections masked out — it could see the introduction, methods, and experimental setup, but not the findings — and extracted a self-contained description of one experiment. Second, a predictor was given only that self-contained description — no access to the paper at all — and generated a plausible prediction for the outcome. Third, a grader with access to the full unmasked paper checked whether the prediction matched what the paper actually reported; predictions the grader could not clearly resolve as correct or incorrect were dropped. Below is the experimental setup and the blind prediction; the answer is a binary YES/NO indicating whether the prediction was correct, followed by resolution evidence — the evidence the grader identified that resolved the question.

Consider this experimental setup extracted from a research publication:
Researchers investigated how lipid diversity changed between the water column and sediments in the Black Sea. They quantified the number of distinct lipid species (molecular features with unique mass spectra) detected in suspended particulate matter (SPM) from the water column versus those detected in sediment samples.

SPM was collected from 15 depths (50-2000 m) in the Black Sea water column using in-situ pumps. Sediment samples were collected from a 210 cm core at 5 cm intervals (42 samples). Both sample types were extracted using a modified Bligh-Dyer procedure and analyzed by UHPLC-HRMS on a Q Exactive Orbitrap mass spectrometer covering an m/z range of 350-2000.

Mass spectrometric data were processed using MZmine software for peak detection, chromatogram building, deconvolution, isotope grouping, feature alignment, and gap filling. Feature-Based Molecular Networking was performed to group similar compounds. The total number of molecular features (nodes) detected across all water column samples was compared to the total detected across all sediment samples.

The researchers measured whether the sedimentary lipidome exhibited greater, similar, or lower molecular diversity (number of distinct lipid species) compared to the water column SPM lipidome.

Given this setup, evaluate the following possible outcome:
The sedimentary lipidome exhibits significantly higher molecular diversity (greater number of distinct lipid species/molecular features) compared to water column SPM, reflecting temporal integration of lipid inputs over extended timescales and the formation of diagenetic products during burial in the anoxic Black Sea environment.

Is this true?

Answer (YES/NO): YES